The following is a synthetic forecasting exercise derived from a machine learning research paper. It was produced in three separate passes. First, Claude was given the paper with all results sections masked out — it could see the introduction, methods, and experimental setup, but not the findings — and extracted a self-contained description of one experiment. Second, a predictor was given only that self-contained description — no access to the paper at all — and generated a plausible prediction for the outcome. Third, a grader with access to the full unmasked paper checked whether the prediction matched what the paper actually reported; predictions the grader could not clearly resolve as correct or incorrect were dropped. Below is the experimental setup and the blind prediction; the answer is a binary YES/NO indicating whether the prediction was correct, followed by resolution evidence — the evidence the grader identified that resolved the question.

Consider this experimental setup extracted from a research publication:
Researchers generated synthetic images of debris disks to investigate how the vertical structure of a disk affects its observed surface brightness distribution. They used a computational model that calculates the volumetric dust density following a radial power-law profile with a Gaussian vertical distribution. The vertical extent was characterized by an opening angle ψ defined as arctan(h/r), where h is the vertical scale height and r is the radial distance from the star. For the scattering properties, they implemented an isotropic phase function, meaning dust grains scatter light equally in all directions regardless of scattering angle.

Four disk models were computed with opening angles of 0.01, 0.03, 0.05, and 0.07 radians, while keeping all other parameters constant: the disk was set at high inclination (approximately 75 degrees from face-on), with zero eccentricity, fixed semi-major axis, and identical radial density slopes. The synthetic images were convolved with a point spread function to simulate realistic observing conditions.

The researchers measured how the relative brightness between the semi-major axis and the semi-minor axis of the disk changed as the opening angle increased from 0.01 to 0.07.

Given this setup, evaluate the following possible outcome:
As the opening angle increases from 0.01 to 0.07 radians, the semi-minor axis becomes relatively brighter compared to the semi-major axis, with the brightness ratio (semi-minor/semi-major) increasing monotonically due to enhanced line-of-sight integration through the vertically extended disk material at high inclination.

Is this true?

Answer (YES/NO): NO